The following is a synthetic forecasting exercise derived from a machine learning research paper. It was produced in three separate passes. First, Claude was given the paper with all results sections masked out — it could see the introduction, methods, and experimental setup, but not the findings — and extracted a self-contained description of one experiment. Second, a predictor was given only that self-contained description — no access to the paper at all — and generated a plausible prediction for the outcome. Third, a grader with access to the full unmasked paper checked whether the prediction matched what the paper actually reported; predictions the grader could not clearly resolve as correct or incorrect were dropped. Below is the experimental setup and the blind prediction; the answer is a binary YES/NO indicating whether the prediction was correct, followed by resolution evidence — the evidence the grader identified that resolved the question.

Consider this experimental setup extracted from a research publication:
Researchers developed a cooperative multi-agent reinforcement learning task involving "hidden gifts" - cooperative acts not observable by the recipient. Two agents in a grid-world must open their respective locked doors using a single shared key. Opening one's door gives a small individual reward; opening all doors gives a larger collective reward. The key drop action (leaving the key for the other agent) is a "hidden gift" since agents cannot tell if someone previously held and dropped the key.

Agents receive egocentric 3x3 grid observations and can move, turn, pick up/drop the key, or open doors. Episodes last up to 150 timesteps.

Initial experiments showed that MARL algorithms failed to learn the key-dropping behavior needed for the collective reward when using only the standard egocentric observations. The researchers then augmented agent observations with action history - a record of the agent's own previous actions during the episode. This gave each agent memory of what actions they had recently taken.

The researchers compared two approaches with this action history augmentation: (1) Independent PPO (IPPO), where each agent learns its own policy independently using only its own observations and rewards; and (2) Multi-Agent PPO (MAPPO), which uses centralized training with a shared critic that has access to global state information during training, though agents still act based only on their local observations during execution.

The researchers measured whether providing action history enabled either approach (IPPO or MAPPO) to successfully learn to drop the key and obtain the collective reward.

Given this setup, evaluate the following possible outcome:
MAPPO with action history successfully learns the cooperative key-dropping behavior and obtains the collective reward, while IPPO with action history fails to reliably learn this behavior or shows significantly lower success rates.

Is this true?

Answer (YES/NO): NO